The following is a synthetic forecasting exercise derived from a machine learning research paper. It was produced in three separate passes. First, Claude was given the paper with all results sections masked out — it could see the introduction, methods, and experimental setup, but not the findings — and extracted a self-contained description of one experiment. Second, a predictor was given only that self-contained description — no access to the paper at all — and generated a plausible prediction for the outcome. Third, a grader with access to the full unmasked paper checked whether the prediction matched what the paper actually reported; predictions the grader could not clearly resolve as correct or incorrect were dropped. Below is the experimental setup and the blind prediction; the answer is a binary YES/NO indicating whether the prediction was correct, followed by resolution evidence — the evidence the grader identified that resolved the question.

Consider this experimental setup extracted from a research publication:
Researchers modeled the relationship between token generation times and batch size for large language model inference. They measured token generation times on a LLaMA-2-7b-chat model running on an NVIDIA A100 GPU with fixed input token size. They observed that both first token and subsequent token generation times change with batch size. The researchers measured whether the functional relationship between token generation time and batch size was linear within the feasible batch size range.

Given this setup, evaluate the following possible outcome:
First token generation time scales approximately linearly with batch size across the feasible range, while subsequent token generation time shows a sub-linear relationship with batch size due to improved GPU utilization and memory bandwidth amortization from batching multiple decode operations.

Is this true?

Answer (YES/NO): NO